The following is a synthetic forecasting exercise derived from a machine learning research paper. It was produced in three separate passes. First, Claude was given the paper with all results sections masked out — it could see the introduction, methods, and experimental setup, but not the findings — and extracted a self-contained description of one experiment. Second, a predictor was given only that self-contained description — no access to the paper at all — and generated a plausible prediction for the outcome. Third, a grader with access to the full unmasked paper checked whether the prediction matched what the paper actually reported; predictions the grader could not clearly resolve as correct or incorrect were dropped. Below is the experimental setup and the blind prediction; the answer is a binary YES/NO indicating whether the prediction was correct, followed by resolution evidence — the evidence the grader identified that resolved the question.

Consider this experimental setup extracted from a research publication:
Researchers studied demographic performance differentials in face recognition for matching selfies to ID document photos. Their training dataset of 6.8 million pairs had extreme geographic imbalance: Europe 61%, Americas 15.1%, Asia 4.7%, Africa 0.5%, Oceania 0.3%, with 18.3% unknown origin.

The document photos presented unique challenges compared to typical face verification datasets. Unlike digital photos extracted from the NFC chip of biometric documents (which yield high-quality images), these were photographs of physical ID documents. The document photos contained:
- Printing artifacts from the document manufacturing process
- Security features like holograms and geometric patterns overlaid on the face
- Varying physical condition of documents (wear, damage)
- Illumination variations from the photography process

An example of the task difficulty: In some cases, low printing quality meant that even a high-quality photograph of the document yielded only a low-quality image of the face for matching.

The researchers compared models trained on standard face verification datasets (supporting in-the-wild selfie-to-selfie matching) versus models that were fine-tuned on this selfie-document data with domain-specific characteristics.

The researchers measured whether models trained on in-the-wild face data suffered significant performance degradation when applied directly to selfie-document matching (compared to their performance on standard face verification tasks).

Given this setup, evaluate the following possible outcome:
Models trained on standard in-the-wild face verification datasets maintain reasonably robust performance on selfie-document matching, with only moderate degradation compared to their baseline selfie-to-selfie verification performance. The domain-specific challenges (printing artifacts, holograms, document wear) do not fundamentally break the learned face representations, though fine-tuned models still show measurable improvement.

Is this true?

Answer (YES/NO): NO